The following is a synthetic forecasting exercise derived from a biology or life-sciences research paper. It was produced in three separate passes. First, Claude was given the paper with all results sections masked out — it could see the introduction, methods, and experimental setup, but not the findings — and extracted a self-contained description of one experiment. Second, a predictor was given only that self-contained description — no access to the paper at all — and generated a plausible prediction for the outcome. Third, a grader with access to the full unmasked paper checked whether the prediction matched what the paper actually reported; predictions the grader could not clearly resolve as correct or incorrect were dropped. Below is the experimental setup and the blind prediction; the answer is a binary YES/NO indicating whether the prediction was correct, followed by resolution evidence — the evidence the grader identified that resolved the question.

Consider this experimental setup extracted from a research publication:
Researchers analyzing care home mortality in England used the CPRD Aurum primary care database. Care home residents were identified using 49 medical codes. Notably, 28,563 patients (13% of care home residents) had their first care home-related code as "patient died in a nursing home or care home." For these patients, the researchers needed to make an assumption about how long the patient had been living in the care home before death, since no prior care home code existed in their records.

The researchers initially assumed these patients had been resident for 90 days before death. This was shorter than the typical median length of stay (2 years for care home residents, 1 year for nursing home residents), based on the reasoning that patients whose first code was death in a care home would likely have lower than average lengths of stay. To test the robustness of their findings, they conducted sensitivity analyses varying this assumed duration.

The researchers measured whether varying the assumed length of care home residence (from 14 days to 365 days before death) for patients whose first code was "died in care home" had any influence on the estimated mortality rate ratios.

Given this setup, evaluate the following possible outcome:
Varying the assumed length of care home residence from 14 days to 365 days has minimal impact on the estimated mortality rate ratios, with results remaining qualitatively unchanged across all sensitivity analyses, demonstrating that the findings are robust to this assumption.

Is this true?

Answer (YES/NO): YES